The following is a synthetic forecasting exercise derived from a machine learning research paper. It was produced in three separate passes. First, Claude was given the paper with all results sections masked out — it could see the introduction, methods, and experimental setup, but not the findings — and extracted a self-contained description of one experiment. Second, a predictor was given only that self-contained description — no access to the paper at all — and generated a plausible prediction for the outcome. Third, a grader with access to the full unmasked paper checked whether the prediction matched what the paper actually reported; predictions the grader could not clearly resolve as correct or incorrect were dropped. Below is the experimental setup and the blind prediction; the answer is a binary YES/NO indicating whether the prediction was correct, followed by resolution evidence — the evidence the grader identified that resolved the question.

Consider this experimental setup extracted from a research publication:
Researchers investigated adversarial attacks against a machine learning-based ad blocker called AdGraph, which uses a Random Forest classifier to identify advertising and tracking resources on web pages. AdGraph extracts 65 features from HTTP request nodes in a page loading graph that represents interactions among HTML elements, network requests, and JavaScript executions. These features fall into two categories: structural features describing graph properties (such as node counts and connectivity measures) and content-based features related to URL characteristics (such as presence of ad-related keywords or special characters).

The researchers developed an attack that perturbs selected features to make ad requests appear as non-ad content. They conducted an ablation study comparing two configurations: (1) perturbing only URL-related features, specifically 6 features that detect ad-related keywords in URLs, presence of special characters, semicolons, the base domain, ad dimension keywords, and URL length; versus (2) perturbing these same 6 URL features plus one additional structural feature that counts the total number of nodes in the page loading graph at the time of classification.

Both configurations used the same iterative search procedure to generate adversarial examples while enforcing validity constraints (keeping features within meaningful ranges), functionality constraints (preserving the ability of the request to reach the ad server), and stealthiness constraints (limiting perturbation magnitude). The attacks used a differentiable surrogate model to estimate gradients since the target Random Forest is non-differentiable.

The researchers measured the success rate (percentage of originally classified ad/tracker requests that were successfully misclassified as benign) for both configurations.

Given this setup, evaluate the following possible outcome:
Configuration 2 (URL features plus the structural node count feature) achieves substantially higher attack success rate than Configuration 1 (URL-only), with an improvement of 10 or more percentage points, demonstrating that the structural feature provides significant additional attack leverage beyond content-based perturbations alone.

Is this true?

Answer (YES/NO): YES